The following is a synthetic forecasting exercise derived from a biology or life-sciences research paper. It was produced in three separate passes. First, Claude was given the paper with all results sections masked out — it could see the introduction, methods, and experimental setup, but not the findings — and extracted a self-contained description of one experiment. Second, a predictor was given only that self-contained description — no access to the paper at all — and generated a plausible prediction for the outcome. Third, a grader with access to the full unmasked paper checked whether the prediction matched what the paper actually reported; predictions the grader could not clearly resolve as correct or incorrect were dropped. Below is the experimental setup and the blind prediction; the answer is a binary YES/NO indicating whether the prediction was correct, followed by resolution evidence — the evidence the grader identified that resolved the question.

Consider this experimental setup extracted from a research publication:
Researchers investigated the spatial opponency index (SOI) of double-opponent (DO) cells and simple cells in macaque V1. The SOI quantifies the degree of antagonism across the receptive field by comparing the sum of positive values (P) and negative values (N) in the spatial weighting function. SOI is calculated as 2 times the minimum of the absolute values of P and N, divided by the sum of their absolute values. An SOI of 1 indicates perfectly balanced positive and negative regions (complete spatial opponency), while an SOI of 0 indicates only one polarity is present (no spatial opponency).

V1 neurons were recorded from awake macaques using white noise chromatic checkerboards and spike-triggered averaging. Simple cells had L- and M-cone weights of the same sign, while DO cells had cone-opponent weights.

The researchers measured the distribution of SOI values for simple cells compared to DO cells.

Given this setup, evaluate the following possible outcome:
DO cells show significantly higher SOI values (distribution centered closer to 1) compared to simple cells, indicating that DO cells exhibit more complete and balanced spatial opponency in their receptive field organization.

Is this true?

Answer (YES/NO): NO